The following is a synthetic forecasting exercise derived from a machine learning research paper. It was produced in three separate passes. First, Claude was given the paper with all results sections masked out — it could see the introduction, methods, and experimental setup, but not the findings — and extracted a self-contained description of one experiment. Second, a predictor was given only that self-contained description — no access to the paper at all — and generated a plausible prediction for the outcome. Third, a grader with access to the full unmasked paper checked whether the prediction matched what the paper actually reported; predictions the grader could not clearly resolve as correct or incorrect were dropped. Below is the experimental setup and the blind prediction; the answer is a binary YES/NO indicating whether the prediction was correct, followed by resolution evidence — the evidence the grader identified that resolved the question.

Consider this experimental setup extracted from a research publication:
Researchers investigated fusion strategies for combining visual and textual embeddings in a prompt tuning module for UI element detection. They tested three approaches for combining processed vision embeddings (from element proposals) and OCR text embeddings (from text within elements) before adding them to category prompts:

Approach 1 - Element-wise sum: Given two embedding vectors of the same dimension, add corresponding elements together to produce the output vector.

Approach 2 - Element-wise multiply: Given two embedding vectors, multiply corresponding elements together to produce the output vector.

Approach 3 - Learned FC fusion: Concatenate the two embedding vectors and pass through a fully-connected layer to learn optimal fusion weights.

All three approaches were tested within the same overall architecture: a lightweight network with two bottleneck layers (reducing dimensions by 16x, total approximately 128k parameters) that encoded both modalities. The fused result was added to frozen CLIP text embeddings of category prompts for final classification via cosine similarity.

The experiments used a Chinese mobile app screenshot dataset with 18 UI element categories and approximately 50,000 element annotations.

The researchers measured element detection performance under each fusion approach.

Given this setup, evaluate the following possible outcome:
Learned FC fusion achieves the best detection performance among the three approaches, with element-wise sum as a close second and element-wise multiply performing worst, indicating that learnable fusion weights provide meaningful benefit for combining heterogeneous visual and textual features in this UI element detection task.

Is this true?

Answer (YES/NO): NO